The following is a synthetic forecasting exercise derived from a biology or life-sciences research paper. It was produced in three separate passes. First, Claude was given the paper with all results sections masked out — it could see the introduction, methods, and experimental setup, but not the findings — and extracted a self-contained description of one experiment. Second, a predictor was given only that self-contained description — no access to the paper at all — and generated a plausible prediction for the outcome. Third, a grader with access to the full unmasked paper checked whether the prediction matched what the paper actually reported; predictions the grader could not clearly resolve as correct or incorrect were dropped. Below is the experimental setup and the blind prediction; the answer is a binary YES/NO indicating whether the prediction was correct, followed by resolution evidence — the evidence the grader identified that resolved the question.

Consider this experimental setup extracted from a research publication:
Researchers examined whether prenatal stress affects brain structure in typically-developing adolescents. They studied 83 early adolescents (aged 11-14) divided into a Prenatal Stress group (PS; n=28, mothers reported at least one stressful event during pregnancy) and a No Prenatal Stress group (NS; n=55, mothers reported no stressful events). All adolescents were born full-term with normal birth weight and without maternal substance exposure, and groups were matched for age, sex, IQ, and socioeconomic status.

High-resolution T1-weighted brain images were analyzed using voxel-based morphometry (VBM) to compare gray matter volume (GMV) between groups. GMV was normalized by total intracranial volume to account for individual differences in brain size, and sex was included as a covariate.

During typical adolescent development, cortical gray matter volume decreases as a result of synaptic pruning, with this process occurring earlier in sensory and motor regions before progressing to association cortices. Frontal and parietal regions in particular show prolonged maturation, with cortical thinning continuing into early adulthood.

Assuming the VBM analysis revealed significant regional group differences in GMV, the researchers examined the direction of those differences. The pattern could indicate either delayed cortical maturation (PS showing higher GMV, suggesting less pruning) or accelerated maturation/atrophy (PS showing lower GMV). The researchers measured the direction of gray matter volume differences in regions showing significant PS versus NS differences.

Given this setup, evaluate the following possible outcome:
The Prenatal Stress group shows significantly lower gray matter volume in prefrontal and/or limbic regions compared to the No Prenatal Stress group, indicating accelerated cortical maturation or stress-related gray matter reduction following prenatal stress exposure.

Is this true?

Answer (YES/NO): NO